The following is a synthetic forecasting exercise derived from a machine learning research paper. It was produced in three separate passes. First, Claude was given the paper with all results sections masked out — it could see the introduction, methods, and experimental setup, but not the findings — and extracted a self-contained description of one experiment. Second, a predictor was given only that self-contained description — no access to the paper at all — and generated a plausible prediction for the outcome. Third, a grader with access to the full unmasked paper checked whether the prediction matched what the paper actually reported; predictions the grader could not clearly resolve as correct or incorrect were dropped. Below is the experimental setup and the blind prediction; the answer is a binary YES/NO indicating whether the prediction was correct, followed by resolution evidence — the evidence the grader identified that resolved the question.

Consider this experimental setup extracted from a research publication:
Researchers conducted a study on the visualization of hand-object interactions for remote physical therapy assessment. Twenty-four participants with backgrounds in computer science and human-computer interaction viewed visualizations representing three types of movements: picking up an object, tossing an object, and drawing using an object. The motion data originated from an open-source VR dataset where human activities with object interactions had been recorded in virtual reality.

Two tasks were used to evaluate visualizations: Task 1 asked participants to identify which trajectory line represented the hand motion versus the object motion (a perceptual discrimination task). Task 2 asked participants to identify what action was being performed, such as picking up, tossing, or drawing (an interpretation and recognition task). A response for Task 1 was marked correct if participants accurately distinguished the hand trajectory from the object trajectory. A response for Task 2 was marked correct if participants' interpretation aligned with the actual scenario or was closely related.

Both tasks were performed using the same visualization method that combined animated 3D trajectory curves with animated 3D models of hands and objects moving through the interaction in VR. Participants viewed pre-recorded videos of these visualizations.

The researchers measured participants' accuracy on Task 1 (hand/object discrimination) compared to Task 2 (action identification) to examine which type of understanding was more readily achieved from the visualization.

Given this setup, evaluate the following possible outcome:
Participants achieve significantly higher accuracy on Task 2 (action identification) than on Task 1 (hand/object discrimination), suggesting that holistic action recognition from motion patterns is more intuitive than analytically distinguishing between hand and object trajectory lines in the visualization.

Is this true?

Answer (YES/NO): NO